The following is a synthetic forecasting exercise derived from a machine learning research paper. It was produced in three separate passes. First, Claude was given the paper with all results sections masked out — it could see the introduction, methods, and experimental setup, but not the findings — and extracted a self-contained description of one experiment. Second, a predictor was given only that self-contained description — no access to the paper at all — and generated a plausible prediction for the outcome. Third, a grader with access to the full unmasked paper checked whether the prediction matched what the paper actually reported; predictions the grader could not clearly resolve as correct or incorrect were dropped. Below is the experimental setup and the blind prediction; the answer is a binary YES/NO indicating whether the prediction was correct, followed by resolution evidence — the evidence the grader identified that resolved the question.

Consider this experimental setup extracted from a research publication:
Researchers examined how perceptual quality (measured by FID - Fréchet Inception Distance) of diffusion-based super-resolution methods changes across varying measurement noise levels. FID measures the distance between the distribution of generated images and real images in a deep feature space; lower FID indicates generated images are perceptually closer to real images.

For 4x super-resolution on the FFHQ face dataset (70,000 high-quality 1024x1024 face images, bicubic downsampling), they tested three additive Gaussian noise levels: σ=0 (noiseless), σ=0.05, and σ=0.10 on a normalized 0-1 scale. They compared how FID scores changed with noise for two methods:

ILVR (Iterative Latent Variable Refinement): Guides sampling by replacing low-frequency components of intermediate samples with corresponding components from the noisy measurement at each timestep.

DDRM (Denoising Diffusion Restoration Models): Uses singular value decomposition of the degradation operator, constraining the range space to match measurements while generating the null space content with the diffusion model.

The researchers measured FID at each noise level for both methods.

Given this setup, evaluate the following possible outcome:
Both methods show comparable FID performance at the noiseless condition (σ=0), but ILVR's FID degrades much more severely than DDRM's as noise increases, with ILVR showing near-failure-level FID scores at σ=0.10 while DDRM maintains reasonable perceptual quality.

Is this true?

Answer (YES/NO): NO